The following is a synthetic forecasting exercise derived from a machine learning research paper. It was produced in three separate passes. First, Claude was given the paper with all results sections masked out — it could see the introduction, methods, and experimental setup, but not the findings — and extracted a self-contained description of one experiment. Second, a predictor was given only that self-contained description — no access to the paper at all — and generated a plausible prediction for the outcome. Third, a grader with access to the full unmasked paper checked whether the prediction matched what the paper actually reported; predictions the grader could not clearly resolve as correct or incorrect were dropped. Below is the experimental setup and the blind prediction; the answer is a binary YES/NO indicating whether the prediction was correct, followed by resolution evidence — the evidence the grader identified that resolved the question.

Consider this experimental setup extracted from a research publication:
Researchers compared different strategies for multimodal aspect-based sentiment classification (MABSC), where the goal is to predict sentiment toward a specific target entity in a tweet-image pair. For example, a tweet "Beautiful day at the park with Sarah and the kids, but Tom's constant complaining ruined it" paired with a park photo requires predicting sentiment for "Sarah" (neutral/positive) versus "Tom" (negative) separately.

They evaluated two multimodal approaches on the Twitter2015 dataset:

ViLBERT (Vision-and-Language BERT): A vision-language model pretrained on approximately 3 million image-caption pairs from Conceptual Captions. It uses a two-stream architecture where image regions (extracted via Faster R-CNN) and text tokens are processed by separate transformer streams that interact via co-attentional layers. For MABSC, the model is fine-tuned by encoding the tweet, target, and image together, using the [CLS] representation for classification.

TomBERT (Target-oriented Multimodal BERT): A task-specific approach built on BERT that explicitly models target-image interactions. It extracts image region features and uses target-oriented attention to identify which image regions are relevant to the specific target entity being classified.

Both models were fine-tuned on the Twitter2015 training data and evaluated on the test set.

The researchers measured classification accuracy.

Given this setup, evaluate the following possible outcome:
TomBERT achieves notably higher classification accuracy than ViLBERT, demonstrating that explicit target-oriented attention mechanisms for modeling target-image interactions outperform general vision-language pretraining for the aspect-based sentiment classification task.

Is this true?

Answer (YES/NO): YES